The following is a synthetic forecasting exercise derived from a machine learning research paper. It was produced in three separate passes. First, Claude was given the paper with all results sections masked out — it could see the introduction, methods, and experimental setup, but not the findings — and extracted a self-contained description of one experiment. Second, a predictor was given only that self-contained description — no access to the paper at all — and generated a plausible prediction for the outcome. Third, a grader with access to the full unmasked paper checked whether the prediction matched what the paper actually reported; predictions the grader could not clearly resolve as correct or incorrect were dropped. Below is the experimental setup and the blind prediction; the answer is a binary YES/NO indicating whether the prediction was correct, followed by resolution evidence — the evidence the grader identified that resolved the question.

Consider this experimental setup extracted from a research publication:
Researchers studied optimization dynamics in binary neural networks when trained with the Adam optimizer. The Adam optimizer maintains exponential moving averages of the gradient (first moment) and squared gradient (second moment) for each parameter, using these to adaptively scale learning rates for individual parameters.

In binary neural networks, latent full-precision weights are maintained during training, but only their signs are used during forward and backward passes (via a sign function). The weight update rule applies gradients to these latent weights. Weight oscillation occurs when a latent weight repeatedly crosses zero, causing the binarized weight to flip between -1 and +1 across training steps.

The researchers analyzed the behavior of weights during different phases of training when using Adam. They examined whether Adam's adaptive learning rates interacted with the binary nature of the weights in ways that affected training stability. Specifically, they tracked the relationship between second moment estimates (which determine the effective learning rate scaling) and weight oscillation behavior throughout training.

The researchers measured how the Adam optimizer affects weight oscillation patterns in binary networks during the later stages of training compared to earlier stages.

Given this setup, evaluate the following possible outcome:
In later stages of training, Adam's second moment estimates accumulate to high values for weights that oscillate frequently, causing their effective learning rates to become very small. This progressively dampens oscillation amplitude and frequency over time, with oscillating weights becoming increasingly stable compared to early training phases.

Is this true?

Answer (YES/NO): NO